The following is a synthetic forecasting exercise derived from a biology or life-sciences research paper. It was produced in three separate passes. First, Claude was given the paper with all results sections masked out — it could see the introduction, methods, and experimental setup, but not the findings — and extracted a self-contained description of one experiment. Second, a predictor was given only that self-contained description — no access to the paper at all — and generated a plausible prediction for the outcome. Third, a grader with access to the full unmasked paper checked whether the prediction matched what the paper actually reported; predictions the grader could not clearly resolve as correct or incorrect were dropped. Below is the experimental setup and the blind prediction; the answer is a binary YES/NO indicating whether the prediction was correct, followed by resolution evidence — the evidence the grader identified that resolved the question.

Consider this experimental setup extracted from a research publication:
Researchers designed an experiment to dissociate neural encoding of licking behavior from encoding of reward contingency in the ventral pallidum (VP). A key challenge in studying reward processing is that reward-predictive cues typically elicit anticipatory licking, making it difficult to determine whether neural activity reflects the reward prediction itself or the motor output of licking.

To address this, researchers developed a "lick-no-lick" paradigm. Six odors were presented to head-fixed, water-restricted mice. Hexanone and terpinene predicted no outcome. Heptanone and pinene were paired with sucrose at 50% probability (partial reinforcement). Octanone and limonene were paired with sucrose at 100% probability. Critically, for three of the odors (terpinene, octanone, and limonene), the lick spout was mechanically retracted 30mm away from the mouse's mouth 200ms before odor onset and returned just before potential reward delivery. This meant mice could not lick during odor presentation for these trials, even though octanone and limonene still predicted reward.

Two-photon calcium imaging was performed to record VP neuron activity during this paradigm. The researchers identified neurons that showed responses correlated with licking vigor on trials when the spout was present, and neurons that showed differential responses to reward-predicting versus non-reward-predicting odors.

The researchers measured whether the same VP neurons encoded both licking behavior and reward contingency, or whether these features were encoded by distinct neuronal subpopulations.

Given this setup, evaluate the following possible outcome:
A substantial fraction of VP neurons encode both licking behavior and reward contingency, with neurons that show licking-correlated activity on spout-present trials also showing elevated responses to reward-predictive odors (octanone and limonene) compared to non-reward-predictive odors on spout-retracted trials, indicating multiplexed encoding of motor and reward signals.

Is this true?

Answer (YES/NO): NO